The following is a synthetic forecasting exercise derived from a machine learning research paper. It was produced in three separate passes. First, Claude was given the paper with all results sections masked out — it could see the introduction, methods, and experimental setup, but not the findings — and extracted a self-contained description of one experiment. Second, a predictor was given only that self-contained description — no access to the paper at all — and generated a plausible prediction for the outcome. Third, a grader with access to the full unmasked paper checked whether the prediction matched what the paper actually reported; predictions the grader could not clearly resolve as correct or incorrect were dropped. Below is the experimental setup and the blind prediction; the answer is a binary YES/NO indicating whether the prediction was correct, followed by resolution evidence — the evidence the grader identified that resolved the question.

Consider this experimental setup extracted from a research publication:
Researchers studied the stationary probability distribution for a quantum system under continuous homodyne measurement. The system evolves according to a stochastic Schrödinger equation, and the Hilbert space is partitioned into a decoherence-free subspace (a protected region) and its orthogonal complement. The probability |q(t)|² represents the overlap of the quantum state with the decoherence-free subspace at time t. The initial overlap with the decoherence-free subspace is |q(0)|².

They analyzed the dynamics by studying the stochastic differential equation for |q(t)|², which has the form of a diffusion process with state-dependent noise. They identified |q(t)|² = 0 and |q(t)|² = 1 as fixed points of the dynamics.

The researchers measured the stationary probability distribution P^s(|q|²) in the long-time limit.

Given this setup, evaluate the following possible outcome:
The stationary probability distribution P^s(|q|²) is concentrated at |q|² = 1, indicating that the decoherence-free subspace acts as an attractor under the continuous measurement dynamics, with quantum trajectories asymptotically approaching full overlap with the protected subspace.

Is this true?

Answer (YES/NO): NO